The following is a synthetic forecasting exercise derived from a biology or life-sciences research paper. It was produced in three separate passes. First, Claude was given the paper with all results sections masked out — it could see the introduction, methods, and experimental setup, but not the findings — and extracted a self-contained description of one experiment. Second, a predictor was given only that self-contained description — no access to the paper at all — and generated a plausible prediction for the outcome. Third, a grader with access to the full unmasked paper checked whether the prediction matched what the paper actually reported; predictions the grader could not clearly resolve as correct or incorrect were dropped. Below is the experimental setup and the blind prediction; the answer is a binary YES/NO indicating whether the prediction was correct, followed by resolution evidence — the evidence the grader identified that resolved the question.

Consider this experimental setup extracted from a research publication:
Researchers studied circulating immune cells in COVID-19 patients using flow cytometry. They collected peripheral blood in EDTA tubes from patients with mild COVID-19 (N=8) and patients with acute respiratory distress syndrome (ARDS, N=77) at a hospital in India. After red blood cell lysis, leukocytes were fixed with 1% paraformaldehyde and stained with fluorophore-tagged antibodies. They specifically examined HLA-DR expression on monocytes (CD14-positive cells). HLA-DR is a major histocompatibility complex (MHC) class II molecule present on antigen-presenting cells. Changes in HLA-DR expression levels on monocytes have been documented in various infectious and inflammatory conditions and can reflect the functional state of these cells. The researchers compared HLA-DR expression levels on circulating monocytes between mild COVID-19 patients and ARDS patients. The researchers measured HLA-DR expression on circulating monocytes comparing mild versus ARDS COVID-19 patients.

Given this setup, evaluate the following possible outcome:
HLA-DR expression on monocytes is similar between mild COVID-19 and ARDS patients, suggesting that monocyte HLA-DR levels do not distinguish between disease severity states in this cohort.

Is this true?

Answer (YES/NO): NO